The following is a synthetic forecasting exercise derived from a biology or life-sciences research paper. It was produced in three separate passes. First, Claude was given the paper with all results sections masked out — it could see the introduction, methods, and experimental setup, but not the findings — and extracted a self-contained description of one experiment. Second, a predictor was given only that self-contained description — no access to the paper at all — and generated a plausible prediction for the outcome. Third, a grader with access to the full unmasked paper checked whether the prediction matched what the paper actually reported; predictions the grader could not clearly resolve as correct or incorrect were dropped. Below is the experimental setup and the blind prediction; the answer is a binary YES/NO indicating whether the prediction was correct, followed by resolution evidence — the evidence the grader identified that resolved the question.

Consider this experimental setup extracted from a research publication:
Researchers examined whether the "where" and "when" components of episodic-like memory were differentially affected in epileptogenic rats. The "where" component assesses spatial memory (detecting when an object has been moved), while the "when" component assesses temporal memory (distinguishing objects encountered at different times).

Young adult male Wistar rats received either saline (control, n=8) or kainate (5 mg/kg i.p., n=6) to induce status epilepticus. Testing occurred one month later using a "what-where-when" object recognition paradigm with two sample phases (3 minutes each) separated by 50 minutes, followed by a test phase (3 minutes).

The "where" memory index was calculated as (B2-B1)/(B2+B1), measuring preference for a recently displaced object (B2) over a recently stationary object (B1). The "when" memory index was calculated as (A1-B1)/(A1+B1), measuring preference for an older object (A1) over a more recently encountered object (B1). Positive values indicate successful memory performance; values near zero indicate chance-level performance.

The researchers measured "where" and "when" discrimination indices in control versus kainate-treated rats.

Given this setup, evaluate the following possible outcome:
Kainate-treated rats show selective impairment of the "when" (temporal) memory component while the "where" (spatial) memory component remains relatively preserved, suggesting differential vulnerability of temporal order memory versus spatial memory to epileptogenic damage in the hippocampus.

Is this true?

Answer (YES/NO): NO